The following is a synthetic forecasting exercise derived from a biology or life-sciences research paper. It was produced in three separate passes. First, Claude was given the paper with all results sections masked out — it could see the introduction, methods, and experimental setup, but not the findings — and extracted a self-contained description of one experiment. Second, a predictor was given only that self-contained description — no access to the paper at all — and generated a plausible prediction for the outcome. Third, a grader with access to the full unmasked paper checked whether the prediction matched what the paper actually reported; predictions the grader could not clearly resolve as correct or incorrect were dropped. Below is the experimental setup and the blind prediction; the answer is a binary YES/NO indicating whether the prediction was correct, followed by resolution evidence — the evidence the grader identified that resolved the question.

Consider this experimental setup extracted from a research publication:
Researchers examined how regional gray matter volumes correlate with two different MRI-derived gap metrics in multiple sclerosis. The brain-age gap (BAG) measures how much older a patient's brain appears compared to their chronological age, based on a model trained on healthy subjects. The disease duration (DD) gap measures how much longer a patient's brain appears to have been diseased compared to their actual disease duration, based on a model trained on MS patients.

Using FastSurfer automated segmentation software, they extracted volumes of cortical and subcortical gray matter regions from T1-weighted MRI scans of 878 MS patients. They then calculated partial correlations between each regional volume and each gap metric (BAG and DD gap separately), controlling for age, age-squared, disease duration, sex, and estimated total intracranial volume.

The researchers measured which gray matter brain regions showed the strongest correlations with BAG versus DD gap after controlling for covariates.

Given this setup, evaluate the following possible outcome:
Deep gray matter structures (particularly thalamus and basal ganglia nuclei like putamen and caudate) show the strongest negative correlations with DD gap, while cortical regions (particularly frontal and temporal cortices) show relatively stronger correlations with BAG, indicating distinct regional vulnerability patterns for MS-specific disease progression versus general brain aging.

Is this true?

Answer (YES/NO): NO